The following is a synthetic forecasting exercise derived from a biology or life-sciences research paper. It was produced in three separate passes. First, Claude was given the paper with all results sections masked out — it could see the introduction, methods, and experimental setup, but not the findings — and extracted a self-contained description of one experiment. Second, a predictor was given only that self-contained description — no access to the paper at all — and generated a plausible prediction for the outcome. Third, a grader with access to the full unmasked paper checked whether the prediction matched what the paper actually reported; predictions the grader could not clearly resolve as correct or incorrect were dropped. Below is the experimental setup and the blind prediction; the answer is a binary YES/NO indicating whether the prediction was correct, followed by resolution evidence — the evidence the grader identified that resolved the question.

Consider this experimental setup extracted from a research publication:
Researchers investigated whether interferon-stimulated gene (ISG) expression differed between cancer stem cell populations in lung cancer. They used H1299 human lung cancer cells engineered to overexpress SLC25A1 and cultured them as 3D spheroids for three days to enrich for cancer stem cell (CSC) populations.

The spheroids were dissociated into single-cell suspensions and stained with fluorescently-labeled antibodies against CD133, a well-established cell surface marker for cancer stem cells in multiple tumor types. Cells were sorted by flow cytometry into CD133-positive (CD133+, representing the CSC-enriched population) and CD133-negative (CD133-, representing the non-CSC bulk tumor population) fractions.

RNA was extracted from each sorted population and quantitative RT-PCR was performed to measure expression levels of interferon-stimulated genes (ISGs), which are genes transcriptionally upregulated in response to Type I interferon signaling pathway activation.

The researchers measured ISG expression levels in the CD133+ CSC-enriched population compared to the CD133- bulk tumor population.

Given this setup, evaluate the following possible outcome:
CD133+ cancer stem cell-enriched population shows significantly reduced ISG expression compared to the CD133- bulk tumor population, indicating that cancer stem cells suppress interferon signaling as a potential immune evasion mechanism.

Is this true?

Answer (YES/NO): NO